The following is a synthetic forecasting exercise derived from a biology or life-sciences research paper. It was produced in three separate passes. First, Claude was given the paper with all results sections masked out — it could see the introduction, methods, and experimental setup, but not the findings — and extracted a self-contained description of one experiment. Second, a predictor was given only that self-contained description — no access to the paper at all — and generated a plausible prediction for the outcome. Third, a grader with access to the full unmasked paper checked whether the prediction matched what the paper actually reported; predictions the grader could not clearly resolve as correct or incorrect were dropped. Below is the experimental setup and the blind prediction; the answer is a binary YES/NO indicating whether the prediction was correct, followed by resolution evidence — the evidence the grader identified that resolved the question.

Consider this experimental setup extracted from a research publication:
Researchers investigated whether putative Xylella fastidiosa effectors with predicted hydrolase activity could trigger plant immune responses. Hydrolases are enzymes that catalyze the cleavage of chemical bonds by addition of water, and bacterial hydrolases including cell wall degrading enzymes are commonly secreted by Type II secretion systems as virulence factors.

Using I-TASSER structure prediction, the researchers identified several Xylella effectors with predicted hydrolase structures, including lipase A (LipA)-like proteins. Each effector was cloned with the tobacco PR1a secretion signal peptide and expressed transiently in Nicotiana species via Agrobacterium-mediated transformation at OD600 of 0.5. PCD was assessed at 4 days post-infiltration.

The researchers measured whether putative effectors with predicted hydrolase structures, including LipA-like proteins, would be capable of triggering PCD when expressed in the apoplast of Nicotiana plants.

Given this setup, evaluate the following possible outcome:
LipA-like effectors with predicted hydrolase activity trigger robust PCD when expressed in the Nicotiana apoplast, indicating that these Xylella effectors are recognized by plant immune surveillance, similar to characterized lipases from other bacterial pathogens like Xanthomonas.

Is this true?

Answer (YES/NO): YES